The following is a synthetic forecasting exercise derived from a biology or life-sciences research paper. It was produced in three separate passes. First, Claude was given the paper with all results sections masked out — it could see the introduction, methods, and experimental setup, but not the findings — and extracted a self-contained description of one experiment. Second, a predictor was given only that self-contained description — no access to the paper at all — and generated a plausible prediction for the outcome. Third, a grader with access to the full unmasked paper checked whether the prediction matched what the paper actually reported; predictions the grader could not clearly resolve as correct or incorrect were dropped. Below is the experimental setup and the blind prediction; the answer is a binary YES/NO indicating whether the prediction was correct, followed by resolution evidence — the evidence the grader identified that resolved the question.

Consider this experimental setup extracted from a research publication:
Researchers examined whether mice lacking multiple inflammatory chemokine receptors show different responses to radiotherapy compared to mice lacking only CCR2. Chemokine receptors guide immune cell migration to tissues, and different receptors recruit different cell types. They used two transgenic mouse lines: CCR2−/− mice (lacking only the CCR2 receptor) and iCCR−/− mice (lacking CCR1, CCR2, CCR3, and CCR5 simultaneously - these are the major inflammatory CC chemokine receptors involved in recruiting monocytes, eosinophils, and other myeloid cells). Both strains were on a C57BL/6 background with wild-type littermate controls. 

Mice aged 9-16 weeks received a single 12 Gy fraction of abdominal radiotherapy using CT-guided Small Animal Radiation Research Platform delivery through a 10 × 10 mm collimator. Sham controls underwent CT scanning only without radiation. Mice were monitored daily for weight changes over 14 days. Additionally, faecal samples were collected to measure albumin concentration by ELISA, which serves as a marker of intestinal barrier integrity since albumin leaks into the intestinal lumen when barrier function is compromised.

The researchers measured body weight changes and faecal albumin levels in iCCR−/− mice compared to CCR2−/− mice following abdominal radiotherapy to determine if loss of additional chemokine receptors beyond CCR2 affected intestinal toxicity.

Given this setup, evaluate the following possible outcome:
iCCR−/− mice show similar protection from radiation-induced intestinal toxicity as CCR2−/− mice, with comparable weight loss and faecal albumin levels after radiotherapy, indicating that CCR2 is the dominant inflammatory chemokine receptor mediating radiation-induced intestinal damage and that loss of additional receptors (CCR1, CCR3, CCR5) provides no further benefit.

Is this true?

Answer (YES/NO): NO